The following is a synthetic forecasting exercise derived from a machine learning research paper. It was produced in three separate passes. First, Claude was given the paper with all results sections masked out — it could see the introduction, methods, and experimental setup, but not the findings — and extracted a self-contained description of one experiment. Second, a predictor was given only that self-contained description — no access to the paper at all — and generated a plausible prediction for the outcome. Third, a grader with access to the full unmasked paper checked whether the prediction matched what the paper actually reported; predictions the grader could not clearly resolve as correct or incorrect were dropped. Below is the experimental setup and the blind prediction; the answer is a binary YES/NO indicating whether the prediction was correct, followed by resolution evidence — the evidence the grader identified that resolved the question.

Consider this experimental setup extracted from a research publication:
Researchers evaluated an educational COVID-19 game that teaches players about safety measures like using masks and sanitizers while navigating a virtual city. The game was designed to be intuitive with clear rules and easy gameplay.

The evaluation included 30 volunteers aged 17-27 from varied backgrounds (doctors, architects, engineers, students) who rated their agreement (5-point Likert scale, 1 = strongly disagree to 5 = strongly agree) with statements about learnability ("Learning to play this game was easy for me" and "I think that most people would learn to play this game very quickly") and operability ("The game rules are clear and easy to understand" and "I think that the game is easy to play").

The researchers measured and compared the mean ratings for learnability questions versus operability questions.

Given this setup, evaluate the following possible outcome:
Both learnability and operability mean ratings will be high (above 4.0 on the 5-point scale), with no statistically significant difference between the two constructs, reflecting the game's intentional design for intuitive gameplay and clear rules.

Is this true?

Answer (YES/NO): NO